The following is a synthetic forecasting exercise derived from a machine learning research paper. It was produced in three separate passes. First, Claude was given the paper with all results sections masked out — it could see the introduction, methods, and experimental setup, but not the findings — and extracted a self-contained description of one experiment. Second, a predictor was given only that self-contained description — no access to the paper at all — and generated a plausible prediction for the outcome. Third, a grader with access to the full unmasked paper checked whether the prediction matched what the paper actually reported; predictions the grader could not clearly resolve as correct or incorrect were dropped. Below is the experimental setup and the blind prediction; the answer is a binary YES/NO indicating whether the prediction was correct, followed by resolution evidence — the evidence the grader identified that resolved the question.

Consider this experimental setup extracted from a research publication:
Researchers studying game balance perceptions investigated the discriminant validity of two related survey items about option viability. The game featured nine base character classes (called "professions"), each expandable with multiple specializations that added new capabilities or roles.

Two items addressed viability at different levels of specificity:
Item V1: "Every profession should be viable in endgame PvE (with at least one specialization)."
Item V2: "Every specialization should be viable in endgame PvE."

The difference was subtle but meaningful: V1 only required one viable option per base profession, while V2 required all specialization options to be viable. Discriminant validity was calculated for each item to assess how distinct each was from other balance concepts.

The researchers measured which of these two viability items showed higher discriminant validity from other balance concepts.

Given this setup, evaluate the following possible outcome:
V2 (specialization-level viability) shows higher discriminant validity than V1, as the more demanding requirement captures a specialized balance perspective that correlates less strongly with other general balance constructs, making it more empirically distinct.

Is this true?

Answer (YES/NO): NO